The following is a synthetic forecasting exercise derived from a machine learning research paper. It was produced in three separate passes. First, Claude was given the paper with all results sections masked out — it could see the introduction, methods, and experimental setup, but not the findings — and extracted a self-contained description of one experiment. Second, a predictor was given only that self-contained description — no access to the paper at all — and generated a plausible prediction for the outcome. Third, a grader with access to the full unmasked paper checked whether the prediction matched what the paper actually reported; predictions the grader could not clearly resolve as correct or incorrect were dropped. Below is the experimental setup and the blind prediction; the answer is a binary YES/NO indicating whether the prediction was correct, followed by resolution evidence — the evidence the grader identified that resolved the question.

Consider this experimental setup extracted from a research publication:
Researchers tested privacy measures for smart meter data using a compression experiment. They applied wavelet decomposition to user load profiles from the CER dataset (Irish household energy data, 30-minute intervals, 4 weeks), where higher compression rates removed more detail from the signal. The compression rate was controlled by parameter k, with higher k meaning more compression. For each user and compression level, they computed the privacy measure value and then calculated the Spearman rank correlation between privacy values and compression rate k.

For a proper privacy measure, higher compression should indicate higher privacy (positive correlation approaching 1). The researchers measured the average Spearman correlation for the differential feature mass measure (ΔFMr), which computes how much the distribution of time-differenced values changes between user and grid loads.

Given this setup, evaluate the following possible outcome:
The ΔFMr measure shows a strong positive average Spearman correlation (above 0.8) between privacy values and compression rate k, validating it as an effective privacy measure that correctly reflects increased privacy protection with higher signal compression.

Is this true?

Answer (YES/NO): NO